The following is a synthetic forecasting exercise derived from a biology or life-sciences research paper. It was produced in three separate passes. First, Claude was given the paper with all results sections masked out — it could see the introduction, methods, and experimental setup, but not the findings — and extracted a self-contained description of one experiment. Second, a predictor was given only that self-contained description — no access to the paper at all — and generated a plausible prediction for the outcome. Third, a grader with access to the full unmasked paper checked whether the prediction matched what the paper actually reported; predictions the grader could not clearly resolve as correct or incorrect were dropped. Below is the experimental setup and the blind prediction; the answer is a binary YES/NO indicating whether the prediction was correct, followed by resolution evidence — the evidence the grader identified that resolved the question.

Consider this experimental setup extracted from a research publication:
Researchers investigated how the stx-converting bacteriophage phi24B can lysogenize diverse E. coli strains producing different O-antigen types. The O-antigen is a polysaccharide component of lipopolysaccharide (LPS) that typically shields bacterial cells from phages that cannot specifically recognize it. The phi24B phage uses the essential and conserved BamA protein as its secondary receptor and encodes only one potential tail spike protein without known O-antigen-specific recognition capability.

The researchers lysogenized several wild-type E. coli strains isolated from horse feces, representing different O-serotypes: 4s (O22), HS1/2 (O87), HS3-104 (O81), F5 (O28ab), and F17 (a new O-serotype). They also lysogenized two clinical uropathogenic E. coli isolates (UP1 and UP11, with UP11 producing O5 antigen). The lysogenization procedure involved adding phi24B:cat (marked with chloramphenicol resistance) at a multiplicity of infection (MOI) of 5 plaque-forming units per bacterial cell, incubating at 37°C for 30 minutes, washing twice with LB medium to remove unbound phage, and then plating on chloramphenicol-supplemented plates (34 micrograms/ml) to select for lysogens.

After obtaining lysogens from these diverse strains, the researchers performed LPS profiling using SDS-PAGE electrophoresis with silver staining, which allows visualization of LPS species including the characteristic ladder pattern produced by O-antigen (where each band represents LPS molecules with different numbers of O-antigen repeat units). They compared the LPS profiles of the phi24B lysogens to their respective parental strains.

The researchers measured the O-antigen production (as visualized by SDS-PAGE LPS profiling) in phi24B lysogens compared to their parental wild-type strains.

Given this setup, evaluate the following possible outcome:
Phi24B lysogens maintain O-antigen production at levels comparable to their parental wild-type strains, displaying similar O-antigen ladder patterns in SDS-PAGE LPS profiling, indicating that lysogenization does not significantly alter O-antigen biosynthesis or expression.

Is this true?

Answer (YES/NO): NO